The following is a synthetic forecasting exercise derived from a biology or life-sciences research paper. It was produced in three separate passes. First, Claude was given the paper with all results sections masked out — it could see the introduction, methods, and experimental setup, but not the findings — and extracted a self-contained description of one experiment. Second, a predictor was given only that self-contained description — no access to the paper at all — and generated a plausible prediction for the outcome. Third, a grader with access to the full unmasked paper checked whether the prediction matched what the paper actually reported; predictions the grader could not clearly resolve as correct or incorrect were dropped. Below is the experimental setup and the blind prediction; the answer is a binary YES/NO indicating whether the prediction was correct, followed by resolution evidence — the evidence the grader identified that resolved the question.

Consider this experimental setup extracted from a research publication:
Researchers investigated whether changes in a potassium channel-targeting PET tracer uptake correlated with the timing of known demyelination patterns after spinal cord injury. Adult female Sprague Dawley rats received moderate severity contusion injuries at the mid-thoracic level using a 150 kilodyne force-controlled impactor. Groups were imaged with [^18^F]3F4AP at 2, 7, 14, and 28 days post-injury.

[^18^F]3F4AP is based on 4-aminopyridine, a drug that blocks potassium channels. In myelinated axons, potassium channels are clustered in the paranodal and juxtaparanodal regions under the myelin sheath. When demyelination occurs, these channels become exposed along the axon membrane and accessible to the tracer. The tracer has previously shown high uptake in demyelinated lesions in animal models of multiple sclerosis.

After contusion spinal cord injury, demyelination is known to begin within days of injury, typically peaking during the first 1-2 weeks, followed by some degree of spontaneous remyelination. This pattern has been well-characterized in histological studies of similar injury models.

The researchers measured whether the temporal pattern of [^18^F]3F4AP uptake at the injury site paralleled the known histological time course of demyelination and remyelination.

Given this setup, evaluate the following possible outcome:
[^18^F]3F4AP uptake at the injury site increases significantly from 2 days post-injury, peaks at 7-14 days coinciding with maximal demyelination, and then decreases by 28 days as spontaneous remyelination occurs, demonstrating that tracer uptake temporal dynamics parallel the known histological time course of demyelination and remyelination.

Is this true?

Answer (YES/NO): NO